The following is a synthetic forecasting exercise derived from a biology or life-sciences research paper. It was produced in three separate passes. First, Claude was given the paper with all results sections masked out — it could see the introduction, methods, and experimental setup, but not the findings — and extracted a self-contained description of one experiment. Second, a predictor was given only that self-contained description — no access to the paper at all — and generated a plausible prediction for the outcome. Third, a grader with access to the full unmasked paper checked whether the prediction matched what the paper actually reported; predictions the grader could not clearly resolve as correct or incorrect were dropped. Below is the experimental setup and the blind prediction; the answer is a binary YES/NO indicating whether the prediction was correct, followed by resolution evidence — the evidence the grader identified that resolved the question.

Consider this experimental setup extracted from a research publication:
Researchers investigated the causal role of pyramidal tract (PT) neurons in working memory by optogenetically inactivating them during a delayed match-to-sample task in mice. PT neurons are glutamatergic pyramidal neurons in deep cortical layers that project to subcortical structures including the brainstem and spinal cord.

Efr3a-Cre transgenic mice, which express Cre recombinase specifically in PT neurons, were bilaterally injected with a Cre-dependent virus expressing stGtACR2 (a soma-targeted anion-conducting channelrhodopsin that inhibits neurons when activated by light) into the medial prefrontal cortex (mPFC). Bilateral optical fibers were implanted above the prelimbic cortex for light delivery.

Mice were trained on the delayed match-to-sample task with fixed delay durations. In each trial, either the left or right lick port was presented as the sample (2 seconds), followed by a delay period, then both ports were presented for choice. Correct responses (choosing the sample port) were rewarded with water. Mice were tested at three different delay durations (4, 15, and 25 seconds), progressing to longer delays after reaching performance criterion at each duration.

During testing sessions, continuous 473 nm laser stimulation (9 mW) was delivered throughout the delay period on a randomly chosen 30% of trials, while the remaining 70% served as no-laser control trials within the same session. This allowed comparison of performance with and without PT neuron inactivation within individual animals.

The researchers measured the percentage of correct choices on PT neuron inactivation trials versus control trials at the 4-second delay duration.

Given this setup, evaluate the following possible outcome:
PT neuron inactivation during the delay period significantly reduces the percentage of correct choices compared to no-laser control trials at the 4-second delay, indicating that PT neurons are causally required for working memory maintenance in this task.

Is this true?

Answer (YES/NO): NO